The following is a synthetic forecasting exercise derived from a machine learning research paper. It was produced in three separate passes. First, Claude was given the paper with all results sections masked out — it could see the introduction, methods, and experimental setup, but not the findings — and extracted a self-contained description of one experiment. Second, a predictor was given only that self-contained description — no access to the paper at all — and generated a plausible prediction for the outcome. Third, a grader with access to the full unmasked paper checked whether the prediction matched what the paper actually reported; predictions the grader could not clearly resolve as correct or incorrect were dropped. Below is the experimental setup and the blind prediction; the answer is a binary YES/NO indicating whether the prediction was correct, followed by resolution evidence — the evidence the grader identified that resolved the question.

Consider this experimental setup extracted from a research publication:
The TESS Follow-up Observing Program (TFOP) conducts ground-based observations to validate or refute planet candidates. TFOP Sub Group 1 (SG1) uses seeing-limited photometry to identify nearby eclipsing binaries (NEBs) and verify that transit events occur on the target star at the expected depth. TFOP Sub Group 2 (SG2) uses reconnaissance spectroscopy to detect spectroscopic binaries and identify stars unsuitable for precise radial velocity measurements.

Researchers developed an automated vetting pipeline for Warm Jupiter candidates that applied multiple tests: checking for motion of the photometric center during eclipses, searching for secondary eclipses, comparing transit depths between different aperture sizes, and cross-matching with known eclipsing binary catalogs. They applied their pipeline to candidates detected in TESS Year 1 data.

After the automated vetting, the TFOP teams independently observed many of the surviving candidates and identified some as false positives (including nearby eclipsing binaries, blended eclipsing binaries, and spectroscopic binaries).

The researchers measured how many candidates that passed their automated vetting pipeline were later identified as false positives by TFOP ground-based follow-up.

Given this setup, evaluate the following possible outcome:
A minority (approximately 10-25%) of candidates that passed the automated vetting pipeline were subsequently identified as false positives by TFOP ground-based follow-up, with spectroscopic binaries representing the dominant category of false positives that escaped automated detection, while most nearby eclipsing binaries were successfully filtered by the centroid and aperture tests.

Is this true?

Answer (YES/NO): NO